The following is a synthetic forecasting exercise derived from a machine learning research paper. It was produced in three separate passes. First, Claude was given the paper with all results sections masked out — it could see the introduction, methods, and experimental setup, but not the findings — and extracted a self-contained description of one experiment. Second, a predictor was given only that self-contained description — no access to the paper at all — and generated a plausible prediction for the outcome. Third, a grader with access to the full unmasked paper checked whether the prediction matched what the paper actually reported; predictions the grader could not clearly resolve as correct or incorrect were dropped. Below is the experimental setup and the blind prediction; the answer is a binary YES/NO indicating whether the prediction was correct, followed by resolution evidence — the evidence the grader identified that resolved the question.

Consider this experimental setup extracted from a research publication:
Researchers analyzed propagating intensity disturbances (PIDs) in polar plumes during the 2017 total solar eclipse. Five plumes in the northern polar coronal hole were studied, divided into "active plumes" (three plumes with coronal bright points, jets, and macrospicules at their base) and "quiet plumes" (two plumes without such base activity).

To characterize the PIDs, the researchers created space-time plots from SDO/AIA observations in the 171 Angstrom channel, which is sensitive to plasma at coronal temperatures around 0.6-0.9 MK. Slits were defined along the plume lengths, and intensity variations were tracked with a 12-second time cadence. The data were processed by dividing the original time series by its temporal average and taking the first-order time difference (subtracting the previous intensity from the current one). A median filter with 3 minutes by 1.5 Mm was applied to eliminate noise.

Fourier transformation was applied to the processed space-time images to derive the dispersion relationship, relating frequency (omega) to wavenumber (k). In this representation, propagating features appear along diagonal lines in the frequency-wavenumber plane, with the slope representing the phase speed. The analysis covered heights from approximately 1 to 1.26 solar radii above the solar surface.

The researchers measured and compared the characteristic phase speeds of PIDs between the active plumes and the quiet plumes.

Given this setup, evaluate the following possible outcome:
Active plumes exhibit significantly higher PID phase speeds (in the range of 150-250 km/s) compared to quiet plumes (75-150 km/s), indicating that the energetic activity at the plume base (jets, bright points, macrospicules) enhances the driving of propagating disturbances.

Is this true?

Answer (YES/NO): NO